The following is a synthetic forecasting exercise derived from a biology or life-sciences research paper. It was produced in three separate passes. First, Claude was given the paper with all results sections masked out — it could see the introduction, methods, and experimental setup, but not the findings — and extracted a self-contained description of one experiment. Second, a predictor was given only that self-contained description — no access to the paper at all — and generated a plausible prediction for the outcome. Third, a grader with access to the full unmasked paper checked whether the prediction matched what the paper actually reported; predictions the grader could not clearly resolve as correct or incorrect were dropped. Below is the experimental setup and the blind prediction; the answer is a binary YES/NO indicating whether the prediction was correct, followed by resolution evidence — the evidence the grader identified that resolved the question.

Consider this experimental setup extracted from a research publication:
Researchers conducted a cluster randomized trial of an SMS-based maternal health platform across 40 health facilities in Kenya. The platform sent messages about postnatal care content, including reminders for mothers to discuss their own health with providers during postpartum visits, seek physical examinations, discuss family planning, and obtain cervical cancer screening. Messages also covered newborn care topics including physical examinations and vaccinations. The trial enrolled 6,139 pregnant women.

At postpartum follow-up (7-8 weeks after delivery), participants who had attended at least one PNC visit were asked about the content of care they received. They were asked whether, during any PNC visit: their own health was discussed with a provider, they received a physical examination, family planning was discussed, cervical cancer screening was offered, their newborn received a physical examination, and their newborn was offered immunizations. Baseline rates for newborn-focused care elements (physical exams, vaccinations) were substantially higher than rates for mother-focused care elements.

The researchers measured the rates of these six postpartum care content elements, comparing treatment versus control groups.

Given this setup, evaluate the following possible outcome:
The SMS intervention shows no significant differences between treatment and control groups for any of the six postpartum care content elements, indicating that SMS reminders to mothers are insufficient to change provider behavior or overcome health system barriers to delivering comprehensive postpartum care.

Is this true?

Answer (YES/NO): NO